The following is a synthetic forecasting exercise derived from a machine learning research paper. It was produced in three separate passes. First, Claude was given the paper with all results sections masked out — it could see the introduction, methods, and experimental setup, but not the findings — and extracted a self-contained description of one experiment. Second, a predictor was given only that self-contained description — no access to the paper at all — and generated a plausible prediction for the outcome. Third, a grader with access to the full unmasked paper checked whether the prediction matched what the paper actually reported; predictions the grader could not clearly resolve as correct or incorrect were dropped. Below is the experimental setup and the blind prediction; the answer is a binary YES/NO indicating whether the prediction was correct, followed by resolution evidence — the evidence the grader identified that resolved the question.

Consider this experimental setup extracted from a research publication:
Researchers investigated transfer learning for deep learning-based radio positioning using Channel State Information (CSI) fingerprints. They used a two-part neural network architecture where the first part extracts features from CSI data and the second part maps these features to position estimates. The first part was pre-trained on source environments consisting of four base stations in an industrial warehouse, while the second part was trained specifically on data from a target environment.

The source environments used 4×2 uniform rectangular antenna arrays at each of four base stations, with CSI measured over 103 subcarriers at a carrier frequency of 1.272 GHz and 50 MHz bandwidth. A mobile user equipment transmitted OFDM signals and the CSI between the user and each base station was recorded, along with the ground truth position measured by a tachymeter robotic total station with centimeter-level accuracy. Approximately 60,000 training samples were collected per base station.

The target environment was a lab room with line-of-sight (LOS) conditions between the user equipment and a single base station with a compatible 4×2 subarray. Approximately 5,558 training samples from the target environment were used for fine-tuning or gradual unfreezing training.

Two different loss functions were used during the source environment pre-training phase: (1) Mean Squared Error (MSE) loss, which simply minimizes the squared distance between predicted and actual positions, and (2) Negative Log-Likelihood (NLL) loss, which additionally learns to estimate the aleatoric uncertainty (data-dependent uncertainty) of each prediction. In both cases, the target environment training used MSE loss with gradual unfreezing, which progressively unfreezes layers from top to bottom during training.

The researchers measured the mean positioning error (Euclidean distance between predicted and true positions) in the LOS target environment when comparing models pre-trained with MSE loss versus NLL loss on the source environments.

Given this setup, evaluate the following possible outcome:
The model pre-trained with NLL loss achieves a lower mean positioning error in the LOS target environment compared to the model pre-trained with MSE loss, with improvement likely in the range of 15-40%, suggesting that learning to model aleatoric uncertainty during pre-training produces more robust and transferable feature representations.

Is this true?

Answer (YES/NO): NO